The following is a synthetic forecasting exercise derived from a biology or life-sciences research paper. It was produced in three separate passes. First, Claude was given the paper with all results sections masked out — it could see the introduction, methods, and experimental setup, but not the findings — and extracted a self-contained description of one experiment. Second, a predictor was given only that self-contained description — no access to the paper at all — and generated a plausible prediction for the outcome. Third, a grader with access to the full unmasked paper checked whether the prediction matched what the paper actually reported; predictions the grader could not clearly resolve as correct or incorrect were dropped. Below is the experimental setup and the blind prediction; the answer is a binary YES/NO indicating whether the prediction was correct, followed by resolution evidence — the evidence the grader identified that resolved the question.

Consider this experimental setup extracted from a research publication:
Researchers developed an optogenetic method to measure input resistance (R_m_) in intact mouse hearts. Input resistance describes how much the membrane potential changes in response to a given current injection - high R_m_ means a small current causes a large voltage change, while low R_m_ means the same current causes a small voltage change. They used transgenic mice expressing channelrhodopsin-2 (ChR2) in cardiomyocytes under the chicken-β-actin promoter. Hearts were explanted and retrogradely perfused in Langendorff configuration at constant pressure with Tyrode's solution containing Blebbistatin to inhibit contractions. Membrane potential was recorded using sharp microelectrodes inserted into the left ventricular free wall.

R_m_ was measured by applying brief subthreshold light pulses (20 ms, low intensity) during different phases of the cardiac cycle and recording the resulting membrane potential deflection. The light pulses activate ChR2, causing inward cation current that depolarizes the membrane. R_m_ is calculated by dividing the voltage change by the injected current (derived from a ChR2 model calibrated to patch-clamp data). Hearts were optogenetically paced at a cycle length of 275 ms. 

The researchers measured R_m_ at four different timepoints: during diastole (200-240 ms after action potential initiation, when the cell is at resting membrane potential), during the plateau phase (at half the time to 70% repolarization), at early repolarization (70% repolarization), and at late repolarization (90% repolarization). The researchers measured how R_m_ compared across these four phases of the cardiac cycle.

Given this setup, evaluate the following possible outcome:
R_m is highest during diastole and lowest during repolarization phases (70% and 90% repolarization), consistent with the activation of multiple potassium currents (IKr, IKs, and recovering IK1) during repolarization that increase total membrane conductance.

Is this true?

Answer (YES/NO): NO